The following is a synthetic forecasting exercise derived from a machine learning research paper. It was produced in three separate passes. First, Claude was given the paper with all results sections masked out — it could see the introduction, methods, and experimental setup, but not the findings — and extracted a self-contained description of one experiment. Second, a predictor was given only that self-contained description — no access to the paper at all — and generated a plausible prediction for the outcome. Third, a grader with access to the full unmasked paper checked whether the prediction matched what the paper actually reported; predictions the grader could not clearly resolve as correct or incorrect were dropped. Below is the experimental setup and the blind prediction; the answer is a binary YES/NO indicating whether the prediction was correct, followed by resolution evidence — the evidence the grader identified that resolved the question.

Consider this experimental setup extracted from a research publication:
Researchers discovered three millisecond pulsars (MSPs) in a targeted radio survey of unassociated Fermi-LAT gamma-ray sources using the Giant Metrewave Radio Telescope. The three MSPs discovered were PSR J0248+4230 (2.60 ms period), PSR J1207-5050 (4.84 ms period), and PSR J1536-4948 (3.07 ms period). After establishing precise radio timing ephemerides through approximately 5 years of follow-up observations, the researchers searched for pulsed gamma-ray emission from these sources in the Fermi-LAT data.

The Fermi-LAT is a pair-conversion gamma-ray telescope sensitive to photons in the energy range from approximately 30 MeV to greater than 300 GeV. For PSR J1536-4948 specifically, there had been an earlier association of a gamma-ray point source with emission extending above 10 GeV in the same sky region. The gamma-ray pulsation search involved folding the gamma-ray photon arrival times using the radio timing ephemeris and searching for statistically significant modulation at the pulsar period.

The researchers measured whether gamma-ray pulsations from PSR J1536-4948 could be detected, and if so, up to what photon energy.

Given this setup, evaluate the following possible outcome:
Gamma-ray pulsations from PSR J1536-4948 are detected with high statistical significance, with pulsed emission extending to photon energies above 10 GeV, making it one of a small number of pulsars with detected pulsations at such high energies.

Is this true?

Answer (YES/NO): YES